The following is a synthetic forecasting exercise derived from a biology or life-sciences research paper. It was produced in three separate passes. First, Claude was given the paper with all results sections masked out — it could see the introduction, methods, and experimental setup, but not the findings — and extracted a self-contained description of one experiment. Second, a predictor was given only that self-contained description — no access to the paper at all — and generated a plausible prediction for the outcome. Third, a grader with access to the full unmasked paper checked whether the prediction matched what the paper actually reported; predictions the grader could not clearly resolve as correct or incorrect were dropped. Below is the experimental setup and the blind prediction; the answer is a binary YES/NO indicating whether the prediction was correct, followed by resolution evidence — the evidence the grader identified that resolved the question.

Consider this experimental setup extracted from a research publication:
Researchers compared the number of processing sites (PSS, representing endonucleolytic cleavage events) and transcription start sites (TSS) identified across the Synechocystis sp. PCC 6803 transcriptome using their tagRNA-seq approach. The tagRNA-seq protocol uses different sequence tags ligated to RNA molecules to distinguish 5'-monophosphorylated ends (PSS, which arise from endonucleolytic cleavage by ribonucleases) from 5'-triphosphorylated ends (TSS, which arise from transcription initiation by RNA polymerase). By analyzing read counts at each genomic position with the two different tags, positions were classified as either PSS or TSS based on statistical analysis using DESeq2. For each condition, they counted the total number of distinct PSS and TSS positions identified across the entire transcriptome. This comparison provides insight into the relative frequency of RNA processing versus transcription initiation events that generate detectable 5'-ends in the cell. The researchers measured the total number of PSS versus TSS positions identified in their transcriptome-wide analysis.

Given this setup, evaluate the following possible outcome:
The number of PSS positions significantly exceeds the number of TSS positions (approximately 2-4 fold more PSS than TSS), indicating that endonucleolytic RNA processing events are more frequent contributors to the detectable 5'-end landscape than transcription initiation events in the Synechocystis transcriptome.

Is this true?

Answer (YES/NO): NO